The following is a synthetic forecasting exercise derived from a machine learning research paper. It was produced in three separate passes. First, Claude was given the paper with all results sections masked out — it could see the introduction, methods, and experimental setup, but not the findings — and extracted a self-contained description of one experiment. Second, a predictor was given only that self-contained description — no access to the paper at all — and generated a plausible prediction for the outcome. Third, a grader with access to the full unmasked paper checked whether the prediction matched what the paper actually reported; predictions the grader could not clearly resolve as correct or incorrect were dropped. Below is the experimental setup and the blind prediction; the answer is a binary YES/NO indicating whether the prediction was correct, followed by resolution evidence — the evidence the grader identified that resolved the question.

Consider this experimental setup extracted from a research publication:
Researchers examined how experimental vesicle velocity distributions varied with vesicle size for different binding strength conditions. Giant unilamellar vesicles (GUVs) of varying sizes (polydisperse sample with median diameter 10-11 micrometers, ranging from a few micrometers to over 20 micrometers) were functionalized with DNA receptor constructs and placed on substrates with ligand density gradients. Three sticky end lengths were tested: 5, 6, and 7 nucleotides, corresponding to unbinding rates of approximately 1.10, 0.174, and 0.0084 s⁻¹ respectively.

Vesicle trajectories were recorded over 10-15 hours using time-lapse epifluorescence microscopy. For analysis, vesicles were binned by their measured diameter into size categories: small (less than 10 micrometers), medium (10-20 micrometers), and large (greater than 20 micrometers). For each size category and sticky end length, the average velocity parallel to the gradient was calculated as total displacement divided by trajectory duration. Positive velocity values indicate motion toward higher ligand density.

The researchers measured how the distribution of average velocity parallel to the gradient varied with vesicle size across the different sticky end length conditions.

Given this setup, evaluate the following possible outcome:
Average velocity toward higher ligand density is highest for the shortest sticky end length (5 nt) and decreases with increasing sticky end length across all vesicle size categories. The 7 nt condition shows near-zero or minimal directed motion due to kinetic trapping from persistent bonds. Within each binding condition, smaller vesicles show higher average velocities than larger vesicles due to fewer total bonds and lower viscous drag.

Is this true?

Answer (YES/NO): NO